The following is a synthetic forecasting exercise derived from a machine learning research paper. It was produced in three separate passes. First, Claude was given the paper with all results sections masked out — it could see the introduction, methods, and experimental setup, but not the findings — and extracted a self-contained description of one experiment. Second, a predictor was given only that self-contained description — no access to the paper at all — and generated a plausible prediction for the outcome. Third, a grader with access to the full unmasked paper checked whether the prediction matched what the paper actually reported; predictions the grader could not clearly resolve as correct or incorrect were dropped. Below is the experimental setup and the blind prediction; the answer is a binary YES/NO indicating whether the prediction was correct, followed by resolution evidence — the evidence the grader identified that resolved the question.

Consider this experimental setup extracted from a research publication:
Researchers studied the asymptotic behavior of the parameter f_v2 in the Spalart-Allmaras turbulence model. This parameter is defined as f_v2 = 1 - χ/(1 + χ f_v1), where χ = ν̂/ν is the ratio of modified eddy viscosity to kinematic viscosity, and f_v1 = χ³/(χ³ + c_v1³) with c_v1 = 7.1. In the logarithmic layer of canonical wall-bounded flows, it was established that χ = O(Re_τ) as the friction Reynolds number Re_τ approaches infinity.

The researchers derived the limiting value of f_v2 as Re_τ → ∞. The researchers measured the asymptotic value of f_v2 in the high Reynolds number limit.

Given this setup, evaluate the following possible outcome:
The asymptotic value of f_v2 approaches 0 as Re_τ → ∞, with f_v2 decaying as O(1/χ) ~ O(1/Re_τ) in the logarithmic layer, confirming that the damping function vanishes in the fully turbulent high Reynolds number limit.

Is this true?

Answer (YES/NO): NO